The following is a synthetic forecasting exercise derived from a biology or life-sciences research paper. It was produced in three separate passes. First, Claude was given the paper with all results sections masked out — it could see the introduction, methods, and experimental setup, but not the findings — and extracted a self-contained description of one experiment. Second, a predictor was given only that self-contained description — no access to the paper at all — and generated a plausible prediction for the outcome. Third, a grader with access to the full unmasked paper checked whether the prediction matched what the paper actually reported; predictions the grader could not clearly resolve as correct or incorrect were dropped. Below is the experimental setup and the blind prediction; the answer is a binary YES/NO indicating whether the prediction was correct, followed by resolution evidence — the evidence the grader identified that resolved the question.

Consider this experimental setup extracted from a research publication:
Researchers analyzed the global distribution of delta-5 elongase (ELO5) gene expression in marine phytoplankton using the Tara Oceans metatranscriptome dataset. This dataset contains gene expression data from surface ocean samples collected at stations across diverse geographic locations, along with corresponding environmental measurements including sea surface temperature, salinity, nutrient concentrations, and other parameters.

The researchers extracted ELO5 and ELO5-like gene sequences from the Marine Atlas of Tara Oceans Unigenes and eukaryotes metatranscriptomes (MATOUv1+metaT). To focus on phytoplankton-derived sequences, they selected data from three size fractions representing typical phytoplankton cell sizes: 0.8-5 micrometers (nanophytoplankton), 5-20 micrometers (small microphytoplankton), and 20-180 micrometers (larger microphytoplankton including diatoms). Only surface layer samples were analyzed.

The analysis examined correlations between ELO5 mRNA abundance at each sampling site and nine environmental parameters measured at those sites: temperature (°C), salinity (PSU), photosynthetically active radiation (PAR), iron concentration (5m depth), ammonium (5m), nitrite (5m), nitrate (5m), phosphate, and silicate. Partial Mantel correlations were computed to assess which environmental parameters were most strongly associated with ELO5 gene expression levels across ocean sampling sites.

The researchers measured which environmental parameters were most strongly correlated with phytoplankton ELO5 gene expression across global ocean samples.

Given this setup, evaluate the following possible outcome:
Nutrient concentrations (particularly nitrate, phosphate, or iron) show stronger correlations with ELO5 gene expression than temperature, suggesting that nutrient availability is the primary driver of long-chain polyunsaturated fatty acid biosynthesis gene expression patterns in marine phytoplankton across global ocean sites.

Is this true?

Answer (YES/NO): NO